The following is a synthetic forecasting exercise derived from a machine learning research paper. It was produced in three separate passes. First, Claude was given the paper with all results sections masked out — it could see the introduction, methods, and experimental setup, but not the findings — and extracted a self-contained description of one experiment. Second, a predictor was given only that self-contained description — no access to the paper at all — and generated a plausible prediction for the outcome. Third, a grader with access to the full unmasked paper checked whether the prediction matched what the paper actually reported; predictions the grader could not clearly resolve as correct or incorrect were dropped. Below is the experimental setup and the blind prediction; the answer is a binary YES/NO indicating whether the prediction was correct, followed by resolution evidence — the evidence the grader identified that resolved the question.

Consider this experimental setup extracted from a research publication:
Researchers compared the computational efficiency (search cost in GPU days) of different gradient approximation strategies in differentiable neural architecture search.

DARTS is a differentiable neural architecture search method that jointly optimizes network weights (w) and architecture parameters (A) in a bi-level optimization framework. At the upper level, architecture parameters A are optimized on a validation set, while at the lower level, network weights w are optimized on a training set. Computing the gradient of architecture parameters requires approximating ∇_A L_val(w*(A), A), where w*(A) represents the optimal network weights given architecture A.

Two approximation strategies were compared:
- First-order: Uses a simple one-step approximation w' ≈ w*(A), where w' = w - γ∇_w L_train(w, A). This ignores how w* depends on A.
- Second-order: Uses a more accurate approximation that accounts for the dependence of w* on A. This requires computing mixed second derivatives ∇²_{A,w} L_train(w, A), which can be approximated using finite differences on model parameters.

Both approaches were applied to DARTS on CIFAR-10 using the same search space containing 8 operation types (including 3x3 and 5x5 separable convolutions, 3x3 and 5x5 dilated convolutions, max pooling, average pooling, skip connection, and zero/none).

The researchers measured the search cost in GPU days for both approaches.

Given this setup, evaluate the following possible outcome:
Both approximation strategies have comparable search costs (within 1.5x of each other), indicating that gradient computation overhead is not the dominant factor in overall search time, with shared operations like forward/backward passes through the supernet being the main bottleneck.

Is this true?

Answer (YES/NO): NO